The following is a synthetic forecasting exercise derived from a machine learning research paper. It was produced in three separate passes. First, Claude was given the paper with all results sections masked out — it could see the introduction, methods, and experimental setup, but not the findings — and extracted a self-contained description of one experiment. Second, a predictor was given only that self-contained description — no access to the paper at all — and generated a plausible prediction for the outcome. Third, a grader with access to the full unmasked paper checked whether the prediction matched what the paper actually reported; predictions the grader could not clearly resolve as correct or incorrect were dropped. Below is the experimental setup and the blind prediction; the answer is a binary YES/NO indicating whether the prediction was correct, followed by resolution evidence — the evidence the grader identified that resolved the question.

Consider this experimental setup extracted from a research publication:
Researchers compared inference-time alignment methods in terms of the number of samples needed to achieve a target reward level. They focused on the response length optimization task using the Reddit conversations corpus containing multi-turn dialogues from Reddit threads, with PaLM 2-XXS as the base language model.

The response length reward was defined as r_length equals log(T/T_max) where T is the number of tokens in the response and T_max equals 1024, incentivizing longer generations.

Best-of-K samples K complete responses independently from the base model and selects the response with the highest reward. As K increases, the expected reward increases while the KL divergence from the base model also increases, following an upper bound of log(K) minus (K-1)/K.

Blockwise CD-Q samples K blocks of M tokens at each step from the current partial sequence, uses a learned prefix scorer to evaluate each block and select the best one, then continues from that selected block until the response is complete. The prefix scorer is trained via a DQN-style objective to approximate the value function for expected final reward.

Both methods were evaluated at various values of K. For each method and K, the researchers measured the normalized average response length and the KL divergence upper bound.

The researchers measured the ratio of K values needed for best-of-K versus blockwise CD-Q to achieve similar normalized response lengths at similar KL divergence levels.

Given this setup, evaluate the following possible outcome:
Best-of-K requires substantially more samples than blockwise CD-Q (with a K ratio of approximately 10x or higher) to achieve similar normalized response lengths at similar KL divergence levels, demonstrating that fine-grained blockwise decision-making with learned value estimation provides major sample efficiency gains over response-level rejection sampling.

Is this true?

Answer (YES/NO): YES